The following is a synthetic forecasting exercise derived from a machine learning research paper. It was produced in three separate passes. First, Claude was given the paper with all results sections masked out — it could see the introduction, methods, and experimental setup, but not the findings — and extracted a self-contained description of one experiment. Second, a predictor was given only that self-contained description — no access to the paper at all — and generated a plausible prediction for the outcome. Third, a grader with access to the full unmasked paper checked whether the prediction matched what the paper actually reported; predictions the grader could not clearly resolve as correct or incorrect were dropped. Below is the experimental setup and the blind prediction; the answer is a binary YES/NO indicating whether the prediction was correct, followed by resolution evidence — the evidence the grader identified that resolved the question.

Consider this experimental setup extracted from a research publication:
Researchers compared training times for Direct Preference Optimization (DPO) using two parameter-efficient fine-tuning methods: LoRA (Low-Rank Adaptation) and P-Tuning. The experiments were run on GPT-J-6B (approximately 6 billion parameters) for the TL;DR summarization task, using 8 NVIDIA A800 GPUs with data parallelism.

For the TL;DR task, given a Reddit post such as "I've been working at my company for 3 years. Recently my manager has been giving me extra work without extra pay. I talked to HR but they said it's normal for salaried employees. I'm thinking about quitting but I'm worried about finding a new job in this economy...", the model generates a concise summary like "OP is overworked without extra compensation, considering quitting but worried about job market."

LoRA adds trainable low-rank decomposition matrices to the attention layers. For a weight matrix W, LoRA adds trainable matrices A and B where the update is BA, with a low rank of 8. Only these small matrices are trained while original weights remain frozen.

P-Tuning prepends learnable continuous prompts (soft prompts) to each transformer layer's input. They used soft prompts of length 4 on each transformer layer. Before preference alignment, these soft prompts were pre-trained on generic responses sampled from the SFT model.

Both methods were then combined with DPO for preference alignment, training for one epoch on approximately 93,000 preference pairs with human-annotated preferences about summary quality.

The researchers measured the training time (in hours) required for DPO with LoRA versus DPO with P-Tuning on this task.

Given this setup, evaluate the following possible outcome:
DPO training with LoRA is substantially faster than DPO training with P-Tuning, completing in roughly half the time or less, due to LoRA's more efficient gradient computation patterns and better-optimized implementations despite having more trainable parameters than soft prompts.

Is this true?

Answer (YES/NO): NO